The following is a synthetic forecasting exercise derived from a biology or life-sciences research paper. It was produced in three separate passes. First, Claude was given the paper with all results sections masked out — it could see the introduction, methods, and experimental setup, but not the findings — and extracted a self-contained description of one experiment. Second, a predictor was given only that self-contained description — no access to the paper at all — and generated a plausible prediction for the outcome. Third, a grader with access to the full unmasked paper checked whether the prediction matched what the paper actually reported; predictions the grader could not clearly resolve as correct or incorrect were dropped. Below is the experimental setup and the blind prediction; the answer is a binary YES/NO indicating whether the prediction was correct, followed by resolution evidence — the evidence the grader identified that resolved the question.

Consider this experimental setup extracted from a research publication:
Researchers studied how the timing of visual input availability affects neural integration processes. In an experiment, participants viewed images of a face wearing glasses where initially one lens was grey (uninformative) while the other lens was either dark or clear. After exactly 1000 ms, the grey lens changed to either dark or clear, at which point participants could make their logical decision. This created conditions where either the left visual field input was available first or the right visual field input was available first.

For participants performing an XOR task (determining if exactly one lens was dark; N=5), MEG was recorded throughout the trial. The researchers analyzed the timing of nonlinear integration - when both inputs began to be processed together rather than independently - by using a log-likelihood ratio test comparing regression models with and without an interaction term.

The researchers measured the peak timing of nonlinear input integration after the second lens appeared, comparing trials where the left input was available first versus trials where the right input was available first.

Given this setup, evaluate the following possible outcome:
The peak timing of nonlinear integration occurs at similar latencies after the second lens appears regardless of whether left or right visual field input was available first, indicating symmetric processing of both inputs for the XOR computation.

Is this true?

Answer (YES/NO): NO